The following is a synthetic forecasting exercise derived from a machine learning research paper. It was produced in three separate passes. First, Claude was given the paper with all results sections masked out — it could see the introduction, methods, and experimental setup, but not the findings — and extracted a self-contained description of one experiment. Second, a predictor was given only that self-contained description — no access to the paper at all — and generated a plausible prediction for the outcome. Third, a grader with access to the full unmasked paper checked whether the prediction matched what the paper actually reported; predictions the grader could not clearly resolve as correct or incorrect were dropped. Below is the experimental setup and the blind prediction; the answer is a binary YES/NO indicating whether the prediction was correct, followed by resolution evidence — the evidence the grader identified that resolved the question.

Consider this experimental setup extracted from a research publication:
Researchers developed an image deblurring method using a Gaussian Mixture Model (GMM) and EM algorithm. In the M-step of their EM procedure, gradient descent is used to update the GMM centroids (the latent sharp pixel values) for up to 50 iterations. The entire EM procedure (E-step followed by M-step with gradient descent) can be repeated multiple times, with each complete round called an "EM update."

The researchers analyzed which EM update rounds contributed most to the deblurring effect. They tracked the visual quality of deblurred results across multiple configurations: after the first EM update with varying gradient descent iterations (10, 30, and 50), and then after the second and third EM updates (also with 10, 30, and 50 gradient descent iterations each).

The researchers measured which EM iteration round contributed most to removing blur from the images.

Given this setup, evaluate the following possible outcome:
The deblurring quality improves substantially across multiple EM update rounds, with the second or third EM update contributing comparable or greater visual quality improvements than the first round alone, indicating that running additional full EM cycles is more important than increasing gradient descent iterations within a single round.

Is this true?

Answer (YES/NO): NO